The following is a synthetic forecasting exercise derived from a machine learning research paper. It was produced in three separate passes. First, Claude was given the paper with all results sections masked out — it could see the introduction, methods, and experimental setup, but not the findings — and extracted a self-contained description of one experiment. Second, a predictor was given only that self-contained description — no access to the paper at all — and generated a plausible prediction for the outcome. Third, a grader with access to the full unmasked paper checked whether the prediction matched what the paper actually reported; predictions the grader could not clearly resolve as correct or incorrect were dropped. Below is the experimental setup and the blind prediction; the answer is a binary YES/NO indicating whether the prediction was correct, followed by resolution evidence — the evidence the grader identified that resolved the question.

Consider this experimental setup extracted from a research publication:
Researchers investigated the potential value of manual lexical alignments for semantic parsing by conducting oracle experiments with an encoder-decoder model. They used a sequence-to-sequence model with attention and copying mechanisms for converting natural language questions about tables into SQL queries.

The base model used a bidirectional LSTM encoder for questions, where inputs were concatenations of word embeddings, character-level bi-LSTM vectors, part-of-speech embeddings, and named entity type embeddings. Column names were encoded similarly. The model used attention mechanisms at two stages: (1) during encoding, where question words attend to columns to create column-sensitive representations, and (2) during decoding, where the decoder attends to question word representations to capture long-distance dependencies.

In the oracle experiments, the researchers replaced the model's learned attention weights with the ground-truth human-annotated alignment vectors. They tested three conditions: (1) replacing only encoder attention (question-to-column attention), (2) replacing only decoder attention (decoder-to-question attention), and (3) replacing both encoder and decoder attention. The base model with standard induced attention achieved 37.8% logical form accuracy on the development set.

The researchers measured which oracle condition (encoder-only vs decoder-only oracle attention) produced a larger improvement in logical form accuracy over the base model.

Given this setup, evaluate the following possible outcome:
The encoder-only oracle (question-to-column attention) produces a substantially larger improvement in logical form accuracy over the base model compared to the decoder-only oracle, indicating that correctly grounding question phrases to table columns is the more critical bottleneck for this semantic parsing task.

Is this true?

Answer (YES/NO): YES